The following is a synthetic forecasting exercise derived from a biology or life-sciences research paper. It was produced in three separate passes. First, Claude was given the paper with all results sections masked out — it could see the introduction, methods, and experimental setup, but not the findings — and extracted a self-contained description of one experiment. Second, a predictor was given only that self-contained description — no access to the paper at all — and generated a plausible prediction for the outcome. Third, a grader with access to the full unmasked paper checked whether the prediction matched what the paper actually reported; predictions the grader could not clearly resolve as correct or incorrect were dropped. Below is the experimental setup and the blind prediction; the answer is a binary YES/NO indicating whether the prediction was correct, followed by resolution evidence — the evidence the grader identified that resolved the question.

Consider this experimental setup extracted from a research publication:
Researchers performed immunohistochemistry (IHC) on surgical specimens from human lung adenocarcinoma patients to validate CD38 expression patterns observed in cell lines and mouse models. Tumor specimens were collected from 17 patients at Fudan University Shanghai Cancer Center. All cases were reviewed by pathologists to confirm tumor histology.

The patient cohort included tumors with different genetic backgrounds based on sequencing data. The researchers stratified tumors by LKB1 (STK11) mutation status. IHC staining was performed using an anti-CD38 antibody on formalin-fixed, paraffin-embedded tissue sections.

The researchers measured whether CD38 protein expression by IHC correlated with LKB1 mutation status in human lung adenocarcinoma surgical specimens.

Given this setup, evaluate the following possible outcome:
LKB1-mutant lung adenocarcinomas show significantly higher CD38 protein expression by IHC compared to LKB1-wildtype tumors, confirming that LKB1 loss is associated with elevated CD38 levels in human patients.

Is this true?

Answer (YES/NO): YES